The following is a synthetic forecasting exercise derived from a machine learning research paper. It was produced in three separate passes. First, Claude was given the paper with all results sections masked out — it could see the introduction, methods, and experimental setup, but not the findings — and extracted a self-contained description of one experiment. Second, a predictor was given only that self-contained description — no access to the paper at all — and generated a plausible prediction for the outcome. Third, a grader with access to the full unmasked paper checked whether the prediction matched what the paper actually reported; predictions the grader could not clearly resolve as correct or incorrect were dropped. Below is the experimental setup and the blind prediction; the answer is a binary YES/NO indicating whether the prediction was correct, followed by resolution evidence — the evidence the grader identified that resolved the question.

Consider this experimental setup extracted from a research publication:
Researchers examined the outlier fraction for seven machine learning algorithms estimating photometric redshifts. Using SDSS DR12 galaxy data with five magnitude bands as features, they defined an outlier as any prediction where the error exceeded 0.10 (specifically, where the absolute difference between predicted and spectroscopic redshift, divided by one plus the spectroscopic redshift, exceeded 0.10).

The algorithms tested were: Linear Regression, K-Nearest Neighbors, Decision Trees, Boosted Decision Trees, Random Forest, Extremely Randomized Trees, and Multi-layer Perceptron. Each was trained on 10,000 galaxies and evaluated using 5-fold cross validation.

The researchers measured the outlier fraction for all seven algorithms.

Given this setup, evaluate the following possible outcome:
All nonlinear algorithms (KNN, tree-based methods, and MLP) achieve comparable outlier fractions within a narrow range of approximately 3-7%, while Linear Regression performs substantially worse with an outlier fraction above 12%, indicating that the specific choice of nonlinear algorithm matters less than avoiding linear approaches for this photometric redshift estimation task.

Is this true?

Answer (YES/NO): NO